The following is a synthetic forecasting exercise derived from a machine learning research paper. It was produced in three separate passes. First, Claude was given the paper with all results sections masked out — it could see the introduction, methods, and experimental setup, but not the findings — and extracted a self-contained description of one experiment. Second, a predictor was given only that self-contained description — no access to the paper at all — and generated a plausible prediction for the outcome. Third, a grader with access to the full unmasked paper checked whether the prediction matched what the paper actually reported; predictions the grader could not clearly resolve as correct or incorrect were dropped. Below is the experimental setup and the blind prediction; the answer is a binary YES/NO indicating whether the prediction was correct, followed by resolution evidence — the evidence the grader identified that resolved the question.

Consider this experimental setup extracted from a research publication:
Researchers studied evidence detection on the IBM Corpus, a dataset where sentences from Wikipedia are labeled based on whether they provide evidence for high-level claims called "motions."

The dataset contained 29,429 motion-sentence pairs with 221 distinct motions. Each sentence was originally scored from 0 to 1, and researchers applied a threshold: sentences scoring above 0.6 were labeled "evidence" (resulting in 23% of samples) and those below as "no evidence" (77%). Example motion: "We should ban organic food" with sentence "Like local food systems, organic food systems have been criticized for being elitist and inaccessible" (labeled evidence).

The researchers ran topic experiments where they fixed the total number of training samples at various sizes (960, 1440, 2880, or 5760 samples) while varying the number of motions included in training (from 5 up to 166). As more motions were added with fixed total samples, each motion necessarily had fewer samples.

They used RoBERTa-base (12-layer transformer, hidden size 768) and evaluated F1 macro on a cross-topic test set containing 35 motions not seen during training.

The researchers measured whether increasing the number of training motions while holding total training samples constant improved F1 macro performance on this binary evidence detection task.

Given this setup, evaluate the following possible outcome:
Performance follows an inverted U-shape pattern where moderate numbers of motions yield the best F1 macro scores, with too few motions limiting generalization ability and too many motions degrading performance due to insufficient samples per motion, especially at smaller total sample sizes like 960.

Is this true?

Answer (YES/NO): NO